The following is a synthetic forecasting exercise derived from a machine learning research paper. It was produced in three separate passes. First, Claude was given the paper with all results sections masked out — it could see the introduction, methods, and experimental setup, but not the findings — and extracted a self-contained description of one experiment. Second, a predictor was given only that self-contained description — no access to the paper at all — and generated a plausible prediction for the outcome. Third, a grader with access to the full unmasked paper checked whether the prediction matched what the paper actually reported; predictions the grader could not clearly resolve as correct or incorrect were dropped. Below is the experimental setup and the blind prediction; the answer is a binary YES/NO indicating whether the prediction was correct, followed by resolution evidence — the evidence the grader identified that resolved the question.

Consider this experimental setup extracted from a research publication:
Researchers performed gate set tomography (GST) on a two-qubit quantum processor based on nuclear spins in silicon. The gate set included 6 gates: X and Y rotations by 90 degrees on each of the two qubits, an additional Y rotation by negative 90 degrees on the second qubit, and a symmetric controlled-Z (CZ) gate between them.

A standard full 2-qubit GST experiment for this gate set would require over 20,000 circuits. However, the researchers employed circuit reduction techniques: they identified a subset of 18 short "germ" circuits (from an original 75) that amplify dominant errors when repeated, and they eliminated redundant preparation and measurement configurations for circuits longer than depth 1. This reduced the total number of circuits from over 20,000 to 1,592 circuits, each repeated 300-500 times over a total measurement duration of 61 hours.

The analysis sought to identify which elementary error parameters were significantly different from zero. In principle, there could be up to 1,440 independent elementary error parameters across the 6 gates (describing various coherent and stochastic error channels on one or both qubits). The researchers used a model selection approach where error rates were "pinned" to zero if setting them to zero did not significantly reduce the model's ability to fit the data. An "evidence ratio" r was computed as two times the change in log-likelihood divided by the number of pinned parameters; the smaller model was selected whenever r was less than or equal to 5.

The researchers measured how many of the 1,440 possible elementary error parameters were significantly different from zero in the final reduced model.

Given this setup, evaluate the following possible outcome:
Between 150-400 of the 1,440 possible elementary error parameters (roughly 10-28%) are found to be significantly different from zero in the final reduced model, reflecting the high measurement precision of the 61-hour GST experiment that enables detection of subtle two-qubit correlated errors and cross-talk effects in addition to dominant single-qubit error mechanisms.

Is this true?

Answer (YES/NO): NO